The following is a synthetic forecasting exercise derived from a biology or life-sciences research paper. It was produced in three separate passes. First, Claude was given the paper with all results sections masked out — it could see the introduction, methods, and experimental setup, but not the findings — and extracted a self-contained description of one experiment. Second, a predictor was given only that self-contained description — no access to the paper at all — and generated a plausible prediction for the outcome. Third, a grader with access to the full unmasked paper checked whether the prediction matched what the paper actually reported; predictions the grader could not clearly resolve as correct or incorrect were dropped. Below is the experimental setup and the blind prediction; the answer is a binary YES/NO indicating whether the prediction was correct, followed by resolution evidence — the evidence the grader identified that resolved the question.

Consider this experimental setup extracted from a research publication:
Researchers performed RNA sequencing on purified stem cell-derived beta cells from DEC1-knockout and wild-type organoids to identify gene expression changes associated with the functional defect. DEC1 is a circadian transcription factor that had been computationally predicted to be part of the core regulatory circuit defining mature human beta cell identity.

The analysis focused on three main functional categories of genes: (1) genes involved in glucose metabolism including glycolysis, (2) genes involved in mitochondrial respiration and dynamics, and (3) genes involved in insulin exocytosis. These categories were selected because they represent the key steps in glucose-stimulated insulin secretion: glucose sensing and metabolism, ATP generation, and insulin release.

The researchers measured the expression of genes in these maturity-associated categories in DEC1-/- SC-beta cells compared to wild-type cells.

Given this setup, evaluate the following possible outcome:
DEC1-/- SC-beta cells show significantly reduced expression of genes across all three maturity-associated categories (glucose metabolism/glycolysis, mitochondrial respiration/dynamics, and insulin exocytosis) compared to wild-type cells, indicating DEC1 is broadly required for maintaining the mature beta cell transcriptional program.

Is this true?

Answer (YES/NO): YES